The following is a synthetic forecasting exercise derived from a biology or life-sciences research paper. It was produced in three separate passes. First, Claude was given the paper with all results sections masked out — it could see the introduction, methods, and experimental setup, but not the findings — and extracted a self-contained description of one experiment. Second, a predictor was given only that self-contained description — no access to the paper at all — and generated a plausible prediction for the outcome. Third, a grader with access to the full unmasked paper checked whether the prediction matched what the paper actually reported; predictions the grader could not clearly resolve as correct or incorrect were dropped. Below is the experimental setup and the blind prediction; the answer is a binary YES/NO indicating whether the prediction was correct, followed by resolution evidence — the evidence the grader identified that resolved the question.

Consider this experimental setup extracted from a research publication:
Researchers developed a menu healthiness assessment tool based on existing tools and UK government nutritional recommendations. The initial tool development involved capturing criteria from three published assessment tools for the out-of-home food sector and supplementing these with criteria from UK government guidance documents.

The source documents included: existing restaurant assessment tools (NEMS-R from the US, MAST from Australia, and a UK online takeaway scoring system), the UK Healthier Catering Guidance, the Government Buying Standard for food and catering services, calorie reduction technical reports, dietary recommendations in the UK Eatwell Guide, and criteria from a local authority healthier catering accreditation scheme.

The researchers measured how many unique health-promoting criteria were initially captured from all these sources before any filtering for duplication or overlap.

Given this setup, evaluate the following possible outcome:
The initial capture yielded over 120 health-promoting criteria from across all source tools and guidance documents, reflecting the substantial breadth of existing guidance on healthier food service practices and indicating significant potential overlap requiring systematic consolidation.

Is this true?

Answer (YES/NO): YES